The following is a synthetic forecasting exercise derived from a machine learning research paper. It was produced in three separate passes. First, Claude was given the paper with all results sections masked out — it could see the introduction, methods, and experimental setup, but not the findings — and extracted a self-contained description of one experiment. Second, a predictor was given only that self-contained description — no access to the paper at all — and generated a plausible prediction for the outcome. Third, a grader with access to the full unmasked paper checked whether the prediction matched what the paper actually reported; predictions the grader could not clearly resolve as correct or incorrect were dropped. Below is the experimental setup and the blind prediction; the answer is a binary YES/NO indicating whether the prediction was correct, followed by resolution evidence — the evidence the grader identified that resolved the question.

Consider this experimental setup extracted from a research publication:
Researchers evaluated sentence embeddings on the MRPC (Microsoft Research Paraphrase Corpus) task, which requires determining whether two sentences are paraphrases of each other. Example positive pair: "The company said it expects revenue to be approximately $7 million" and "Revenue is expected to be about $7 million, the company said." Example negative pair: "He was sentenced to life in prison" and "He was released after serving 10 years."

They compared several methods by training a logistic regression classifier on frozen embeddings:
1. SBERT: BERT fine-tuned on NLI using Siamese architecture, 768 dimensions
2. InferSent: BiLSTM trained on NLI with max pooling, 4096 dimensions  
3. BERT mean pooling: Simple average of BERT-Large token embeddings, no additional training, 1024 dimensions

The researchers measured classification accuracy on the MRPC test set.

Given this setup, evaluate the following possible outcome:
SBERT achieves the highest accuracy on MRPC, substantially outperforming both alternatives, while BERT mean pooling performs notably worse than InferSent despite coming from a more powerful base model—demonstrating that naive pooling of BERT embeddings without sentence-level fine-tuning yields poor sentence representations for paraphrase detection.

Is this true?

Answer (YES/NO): NO